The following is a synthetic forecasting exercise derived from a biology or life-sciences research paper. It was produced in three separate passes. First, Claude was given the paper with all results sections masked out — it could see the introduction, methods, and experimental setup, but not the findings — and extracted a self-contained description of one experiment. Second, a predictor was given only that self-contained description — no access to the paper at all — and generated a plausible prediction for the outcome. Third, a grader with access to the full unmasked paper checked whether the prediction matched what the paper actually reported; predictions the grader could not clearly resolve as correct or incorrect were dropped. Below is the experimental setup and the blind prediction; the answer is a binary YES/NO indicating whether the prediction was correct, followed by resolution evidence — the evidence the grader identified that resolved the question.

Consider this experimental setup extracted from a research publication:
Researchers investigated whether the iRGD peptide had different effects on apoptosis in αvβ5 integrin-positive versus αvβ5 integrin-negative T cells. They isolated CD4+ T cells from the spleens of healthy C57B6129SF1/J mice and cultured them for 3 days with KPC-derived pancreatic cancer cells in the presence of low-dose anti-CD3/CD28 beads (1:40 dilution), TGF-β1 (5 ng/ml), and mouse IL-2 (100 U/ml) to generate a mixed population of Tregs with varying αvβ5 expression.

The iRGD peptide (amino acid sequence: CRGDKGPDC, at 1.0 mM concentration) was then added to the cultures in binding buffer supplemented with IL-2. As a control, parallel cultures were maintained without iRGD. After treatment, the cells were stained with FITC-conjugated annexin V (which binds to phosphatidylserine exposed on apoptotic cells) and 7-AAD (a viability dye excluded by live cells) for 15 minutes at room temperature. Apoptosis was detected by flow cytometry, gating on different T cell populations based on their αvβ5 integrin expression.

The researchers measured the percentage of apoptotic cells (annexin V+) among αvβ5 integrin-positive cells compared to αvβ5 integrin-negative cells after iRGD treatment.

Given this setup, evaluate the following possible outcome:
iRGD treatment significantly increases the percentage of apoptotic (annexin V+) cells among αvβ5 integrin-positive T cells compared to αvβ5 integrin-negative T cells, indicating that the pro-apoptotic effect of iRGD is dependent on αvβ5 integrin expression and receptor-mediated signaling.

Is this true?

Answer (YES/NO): YES